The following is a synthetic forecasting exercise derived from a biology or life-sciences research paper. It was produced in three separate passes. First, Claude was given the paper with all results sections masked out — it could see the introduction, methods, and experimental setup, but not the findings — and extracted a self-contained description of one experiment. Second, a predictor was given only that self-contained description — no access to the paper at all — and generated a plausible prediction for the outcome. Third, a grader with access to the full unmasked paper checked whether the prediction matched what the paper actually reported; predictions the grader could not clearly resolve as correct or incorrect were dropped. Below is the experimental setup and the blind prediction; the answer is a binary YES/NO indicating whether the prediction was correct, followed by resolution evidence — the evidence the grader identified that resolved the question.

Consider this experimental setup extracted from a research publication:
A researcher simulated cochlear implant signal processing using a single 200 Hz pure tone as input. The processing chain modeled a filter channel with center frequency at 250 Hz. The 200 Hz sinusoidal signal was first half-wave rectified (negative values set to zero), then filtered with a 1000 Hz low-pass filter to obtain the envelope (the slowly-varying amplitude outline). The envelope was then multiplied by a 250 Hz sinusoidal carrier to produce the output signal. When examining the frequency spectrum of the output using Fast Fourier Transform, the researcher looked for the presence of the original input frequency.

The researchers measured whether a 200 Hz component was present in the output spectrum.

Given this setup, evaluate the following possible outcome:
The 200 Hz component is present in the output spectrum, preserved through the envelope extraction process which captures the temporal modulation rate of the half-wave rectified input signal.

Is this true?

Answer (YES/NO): NO